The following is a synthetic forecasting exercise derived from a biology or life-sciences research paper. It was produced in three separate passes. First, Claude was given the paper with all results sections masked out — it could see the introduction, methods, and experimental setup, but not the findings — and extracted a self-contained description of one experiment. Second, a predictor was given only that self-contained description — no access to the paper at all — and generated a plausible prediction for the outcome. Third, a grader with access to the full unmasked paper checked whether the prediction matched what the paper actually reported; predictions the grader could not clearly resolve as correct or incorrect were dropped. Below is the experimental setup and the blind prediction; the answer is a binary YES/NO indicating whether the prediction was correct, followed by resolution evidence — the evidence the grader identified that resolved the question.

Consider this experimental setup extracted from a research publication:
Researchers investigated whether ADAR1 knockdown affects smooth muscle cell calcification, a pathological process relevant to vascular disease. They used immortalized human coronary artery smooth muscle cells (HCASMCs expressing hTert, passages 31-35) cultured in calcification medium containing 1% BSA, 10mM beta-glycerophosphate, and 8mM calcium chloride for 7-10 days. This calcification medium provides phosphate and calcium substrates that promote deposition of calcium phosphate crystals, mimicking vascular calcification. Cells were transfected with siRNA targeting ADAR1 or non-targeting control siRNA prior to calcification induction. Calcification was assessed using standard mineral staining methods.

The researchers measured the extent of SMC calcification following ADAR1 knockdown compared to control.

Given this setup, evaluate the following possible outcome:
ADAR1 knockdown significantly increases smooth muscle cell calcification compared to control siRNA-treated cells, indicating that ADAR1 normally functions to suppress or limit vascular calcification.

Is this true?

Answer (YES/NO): YES